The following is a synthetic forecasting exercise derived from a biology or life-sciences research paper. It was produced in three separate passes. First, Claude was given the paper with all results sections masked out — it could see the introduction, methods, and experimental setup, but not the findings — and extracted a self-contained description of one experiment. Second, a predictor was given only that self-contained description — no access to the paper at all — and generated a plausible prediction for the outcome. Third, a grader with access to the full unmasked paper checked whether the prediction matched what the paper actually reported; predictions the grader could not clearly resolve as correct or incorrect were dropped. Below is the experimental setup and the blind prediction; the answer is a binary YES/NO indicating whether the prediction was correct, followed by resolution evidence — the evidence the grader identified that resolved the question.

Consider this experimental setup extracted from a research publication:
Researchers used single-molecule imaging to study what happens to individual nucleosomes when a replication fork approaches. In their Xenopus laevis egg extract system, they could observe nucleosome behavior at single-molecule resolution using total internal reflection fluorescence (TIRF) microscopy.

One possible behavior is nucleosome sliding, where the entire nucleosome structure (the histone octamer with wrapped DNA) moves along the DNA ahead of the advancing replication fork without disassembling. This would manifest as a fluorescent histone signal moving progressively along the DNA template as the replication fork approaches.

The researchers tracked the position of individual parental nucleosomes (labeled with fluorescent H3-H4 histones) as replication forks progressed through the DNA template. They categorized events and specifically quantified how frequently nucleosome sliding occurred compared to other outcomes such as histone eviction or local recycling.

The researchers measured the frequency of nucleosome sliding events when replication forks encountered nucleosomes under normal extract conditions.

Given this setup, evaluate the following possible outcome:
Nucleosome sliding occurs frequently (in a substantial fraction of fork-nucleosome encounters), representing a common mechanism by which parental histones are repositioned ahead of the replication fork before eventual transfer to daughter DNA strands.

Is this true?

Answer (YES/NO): NO